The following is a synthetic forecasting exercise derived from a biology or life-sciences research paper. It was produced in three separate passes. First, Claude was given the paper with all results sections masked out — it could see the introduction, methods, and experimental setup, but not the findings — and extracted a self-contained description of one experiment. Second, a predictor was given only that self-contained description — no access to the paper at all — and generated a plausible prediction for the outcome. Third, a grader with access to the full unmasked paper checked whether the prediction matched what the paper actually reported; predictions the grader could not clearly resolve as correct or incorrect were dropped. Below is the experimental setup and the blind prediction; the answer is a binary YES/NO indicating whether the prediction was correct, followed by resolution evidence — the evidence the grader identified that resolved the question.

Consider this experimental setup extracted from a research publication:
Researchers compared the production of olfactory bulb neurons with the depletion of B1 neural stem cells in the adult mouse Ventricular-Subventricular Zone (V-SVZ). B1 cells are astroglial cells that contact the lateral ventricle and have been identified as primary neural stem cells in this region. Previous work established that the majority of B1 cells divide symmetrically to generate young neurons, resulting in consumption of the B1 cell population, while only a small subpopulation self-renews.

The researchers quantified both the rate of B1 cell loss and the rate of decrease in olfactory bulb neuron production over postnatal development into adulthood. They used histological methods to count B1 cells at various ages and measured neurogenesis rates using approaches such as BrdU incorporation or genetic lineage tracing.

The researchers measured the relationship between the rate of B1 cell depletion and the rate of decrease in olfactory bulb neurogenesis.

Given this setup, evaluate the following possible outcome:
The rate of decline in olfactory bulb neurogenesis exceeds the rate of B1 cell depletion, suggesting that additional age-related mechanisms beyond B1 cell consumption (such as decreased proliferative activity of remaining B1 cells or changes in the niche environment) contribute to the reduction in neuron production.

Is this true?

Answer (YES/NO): NO